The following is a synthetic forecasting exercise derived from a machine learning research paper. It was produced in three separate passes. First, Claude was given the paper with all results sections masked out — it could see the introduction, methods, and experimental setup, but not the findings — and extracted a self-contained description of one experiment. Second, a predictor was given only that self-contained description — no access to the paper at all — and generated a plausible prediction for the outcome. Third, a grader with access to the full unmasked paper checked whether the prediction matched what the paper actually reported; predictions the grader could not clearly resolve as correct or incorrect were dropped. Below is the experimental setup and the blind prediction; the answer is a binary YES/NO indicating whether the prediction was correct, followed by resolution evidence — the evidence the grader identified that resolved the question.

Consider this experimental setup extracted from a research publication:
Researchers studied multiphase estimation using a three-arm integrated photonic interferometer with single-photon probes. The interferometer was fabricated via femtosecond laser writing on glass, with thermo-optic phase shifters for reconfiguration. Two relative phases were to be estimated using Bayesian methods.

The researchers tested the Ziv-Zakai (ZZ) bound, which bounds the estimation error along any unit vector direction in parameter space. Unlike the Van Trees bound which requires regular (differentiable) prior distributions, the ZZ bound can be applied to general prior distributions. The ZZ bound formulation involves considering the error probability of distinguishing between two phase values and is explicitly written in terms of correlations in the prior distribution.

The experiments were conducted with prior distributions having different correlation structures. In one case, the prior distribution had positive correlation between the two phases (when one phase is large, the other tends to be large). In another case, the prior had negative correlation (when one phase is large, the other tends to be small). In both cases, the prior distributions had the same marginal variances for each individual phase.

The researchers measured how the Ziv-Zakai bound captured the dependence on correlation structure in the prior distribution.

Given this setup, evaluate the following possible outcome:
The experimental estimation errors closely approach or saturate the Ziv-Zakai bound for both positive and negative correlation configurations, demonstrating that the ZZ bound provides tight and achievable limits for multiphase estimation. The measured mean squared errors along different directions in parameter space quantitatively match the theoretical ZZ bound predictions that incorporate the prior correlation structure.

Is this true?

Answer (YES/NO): NO